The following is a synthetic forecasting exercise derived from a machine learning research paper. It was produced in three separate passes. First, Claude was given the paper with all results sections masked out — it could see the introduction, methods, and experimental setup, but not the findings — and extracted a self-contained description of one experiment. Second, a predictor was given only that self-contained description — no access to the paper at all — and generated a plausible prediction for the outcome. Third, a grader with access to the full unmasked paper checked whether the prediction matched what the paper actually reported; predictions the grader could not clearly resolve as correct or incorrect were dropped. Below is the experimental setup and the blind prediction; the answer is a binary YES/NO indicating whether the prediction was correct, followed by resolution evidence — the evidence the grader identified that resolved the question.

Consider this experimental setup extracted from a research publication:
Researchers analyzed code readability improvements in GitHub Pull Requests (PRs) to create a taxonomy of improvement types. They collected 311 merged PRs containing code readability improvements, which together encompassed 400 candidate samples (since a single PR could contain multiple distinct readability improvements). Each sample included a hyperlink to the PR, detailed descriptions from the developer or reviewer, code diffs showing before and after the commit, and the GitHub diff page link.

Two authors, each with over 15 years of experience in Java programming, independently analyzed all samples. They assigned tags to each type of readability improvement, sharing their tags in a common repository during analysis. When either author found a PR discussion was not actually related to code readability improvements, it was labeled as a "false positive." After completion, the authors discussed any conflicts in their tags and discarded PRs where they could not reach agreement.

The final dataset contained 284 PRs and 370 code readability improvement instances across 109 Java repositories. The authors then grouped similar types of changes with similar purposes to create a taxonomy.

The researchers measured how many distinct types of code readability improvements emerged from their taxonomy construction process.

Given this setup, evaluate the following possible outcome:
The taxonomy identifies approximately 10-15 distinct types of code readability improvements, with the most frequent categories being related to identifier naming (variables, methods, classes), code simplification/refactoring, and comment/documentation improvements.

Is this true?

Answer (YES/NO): NO